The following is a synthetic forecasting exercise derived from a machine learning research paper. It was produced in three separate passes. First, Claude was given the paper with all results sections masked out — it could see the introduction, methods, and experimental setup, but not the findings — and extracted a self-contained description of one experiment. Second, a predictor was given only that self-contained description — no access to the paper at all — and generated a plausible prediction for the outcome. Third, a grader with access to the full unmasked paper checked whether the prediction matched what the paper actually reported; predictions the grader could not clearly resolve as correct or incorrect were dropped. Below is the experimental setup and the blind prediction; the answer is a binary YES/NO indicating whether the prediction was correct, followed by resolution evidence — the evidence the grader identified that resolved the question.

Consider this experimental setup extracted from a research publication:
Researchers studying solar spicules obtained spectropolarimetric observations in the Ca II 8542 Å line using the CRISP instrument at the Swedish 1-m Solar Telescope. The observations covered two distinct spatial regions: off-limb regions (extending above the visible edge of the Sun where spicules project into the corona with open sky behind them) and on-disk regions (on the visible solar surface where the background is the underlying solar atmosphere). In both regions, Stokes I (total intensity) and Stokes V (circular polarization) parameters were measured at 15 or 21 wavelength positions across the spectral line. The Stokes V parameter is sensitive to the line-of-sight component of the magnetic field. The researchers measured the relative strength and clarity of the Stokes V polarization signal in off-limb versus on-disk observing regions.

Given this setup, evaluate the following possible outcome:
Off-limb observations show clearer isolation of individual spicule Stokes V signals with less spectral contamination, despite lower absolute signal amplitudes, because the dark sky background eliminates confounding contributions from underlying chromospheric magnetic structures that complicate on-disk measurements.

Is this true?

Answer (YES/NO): YES